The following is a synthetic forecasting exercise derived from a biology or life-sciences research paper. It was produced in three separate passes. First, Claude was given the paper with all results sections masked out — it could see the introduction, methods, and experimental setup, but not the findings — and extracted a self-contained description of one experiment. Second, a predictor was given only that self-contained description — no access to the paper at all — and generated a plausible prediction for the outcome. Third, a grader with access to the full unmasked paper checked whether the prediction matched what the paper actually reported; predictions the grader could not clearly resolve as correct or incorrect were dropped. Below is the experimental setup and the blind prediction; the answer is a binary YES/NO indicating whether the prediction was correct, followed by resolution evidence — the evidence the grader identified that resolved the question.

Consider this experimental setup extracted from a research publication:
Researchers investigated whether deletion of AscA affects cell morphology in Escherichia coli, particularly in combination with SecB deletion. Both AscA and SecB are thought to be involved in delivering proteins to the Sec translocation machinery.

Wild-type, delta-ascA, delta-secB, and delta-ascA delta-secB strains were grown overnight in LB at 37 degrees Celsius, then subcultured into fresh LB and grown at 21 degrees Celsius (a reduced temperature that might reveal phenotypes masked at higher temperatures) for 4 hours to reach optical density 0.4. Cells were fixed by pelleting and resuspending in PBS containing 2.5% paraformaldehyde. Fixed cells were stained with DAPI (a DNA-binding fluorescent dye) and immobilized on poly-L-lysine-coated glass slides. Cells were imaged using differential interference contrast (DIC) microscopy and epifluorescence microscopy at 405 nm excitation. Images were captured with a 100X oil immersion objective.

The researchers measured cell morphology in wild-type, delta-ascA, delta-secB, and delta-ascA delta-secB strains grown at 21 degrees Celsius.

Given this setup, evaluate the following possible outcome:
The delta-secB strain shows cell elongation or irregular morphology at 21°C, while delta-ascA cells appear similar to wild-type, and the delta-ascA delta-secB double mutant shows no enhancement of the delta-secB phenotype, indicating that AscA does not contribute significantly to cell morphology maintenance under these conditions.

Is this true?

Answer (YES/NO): NO